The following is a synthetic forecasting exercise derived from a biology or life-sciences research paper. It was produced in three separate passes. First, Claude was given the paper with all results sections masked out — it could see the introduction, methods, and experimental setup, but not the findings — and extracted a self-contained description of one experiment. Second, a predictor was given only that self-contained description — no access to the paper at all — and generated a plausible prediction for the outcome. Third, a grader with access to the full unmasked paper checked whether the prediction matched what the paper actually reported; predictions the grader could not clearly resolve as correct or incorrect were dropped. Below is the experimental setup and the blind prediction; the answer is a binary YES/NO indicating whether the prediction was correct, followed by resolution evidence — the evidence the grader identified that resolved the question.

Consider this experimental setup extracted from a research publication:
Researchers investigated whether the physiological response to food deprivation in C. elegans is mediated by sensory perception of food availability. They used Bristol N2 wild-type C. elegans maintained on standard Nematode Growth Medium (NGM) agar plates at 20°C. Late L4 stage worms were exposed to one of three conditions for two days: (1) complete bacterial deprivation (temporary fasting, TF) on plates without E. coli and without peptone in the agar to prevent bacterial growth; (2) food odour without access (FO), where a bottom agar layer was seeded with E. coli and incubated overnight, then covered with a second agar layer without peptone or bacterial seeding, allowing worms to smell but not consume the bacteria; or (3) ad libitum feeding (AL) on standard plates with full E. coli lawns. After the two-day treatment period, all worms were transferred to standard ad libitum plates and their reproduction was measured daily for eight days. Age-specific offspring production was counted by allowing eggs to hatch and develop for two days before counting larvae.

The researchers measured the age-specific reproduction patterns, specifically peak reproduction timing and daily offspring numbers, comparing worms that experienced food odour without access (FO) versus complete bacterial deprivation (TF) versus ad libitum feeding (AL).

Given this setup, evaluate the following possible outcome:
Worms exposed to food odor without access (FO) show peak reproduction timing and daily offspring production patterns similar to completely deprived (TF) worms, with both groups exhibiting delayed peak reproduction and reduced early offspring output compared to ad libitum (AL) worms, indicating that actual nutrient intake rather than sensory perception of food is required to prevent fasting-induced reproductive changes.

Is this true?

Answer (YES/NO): NO